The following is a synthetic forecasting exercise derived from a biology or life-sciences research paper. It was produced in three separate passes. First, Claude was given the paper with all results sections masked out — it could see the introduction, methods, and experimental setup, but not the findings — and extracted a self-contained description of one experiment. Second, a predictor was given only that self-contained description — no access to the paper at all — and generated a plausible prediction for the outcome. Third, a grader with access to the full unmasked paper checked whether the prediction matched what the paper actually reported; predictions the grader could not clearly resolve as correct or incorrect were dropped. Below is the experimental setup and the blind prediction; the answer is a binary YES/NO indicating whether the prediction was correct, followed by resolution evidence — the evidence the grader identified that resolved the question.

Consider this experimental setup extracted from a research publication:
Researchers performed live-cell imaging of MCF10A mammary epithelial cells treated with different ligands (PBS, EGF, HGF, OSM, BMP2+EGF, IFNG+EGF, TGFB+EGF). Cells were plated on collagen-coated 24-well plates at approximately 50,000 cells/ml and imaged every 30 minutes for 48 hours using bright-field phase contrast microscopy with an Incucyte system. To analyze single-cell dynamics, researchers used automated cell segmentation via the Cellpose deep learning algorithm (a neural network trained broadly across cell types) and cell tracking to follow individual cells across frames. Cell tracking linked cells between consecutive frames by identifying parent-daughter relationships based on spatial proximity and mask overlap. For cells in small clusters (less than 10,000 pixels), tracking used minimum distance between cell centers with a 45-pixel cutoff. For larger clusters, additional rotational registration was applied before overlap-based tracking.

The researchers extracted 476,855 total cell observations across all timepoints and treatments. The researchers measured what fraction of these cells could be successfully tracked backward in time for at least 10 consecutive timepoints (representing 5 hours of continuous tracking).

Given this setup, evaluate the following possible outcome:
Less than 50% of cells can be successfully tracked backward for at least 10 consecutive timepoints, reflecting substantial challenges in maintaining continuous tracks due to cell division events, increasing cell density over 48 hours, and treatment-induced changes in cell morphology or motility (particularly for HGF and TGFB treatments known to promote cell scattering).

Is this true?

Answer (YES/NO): YES